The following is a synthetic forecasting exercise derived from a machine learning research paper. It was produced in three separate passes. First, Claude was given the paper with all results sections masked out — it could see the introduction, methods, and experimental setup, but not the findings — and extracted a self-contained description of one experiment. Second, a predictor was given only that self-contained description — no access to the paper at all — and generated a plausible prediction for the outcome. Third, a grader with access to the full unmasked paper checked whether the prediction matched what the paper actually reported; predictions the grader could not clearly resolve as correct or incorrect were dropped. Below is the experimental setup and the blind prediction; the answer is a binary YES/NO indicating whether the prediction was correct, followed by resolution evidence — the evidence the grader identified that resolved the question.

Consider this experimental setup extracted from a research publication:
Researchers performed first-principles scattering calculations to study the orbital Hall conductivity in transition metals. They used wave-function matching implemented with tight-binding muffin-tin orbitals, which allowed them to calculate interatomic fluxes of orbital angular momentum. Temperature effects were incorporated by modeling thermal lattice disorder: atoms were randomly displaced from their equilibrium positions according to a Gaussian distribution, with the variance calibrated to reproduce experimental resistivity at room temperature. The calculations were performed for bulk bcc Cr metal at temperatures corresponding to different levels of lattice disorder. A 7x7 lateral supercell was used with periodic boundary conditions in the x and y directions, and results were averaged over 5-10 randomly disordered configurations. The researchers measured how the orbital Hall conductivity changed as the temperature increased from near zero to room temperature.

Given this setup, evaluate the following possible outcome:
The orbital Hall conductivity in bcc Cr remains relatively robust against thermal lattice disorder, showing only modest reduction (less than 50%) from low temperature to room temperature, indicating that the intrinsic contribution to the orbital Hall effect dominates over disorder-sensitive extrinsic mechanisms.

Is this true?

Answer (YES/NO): YES